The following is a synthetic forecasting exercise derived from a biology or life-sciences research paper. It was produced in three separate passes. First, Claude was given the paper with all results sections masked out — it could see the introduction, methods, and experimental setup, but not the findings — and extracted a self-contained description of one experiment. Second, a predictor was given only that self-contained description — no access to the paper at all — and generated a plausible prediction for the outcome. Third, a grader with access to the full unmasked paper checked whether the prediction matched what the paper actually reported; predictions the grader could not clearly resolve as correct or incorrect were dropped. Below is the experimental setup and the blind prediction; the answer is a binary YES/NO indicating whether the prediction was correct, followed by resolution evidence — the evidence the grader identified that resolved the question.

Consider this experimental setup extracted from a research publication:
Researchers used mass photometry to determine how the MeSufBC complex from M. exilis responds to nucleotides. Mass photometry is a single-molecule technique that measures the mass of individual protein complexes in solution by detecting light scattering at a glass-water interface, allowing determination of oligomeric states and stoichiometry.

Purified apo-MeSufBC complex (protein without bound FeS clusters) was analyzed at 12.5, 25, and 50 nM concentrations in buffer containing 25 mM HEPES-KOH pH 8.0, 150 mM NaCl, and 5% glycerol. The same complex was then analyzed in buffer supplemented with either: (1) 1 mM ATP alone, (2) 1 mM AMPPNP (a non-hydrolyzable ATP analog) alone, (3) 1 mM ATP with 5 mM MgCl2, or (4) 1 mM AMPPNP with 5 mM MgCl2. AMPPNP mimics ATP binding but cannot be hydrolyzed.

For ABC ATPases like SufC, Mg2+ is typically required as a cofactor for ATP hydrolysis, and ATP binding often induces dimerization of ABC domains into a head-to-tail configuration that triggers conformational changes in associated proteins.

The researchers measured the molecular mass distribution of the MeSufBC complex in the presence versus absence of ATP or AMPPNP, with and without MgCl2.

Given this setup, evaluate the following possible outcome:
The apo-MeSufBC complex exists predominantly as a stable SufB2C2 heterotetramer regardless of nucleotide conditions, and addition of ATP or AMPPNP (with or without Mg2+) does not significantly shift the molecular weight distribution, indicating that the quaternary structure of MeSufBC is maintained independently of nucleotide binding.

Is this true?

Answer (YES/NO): NO